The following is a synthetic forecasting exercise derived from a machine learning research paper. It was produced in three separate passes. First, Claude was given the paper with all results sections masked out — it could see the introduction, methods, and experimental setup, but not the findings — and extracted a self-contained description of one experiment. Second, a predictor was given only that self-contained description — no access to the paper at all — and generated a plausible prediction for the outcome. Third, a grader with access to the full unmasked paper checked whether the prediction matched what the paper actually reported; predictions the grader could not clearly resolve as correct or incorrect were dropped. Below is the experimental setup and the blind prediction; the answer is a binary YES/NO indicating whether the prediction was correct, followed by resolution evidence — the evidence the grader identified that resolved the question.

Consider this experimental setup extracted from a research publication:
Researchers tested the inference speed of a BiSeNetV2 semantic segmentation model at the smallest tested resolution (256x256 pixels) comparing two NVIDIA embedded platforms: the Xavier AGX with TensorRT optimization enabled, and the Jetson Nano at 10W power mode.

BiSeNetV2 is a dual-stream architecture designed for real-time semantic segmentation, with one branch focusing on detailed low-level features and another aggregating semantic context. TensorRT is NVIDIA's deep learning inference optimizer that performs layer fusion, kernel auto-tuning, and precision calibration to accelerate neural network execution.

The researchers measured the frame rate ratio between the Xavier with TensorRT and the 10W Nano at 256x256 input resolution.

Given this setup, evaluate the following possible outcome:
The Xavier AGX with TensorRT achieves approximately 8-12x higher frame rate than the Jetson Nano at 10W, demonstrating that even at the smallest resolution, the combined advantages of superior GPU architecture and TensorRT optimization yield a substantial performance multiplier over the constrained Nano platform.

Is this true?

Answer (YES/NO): YES